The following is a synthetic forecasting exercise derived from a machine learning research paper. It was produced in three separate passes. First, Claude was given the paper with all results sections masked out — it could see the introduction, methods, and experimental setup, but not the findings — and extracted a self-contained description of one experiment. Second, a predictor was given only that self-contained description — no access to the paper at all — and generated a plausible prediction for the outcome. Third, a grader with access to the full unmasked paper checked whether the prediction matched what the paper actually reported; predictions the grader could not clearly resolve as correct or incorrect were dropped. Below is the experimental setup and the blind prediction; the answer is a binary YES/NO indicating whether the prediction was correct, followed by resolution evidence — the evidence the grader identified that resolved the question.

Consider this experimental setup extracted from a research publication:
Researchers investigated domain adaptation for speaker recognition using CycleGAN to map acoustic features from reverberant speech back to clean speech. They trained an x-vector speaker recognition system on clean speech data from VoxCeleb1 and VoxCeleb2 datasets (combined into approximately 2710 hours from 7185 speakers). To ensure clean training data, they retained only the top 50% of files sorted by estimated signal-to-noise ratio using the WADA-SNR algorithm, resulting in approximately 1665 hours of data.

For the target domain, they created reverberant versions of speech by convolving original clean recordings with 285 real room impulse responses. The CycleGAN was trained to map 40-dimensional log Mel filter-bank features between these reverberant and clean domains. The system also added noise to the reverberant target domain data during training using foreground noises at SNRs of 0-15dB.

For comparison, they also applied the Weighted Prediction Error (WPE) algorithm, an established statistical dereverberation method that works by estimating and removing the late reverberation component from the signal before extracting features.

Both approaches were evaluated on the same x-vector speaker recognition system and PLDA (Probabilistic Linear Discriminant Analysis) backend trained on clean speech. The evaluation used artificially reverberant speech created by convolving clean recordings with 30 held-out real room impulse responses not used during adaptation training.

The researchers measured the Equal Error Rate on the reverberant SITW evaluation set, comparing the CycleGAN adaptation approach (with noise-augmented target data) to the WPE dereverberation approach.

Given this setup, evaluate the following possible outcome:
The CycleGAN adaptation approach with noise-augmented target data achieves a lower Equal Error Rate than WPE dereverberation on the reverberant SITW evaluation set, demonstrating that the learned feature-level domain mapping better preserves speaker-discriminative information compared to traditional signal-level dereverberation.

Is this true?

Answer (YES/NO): YES